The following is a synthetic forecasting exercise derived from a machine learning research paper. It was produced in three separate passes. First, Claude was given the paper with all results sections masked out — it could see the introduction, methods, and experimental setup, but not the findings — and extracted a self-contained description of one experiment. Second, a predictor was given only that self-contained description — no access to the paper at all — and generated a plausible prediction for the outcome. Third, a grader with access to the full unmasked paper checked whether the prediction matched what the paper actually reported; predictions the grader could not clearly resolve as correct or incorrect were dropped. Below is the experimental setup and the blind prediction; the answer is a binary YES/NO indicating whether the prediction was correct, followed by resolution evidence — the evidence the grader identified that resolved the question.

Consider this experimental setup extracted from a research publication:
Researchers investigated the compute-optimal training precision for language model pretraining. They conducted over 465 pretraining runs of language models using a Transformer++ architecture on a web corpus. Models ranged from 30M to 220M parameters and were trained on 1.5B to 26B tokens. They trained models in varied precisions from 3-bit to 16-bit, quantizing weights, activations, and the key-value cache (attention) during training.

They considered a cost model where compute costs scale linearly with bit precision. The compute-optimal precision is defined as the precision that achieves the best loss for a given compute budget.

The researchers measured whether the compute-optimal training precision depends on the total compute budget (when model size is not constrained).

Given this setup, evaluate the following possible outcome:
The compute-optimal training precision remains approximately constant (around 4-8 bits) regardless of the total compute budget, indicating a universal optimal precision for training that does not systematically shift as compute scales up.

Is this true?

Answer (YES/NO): YES